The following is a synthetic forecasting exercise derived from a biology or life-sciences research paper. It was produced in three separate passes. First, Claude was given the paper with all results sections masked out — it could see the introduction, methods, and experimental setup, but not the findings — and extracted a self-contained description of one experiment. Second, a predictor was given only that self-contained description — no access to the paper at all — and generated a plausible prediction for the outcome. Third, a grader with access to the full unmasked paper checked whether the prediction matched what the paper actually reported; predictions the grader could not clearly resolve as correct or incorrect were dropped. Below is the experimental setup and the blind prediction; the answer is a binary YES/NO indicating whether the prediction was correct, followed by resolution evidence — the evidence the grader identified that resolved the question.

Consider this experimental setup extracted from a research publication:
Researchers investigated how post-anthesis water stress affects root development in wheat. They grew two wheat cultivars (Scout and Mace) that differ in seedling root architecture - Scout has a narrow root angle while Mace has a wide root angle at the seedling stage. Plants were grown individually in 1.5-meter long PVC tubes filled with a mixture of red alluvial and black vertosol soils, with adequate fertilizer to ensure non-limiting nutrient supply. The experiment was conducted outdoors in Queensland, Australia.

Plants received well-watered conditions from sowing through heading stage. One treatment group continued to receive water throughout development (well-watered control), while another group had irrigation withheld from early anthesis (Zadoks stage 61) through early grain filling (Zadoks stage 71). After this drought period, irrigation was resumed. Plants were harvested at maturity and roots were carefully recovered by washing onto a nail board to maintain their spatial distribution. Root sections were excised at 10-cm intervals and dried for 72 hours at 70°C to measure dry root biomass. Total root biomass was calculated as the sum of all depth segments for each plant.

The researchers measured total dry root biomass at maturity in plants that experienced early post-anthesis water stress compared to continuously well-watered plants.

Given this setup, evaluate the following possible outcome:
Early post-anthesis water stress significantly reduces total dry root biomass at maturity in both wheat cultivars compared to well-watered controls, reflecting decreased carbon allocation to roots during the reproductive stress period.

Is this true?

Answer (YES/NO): NO